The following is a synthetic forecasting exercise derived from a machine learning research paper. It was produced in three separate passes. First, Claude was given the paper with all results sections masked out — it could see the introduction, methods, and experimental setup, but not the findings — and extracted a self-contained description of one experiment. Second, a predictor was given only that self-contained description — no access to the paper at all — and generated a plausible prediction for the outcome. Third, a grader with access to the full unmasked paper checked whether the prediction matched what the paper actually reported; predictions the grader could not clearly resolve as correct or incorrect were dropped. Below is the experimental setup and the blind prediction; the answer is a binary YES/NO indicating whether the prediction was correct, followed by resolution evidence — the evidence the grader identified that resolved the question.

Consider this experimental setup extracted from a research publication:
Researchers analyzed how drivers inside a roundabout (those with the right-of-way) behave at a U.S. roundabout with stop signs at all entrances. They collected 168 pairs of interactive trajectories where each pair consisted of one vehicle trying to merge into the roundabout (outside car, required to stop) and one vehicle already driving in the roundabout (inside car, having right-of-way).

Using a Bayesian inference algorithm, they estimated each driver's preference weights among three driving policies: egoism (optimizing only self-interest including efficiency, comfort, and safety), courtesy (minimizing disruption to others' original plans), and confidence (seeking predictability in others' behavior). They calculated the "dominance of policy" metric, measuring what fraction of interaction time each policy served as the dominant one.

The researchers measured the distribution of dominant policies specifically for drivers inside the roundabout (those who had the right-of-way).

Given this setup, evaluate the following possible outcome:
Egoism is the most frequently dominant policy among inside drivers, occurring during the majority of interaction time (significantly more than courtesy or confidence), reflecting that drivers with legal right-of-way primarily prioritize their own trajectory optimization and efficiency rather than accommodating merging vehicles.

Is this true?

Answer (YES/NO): NO